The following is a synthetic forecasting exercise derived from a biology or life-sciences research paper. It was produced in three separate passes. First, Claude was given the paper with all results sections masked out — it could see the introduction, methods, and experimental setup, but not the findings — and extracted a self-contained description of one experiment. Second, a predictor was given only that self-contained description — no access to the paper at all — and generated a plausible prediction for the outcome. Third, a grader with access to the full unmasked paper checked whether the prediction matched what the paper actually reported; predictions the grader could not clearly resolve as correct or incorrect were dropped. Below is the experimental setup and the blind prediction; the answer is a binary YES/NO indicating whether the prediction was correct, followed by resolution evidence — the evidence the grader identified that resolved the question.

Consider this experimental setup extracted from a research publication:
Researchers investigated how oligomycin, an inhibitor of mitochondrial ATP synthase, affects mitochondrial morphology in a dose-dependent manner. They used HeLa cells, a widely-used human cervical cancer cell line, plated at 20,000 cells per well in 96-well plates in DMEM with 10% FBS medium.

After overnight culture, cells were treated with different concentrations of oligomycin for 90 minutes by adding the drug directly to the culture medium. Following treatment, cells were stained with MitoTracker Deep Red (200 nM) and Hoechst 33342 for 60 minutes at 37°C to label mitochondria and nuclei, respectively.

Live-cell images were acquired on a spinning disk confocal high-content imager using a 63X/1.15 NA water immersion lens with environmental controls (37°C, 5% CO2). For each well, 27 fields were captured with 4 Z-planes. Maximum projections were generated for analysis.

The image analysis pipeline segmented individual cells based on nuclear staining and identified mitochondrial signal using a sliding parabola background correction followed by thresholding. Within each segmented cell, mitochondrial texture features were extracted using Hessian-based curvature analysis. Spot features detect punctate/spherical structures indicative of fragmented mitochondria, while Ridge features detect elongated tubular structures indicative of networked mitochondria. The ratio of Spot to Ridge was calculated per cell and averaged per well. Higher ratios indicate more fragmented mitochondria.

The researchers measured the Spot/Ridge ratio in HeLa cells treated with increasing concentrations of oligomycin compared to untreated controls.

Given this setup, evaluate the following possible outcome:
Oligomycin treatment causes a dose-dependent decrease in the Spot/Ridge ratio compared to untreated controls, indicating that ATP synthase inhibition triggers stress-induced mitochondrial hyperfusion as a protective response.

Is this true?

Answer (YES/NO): NO